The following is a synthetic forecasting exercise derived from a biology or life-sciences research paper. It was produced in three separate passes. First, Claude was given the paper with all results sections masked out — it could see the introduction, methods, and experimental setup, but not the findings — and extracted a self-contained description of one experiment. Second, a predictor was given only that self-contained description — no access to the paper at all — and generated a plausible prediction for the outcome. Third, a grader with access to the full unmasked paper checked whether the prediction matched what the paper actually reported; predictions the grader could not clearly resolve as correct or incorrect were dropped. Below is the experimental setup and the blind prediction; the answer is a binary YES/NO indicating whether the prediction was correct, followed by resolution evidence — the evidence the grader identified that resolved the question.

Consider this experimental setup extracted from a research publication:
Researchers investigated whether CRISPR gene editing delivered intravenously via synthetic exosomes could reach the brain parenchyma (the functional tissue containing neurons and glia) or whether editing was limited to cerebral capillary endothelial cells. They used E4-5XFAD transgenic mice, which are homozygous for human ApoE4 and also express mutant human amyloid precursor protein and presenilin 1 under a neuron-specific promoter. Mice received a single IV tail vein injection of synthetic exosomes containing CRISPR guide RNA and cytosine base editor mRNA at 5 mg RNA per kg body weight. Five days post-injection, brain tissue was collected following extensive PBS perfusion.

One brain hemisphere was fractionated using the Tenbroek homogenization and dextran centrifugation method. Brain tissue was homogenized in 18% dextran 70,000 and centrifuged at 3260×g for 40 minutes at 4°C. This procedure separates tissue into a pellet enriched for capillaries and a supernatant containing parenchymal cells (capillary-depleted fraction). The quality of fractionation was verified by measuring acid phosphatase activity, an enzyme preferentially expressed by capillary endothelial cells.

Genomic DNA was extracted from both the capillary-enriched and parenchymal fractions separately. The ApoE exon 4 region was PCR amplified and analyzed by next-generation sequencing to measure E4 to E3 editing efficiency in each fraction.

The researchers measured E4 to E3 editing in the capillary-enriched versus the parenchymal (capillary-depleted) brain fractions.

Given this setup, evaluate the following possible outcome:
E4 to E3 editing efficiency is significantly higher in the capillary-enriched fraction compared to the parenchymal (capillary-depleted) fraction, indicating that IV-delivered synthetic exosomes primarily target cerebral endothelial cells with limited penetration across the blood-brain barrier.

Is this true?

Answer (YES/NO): NO